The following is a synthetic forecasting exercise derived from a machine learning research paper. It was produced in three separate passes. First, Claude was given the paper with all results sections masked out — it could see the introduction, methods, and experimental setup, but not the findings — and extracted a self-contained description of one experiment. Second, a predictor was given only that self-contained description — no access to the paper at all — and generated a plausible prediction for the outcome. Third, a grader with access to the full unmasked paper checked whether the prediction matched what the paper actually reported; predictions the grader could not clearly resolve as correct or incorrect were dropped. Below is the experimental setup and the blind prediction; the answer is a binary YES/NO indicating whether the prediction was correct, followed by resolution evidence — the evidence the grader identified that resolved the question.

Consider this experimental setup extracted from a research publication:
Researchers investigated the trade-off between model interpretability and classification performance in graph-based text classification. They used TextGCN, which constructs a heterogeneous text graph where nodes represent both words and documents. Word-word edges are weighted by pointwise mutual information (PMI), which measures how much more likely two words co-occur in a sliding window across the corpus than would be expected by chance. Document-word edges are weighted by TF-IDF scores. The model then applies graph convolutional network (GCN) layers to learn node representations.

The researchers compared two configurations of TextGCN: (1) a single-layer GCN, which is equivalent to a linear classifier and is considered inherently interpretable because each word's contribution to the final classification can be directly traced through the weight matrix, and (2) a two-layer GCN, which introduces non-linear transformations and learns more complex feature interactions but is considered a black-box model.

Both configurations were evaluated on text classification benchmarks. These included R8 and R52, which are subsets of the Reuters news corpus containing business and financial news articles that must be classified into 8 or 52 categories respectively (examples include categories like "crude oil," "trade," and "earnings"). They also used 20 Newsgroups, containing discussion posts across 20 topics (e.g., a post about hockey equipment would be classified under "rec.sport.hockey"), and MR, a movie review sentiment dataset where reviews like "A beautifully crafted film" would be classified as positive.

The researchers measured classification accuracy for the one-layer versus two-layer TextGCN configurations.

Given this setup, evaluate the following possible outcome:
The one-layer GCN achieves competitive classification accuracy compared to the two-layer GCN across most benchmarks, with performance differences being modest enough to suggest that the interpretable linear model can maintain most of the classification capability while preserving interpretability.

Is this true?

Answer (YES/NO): NO